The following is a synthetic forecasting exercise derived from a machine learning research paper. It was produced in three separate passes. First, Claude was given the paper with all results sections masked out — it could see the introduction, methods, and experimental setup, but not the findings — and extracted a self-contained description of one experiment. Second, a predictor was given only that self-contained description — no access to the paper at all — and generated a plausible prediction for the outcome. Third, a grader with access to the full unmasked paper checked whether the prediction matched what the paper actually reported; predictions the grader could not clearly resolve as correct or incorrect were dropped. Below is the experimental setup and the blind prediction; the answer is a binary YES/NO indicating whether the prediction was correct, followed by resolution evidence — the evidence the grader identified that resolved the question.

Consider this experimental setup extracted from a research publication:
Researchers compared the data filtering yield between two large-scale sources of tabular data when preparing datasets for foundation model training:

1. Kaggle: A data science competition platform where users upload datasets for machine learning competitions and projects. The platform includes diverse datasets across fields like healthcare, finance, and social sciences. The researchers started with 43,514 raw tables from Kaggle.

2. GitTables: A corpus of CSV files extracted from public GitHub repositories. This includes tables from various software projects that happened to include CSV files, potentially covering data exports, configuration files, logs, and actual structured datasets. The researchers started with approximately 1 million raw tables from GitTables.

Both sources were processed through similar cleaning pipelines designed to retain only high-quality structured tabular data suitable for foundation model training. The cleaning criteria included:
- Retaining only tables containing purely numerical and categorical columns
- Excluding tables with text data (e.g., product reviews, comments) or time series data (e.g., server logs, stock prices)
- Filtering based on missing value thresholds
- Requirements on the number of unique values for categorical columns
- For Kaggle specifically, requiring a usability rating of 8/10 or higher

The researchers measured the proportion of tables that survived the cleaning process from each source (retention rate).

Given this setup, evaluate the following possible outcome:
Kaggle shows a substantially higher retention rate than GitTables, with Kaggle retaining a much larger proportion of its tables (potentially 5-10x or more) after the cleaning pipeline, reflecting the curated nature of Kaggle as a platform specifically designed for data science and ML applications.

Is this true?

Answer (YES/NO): YES